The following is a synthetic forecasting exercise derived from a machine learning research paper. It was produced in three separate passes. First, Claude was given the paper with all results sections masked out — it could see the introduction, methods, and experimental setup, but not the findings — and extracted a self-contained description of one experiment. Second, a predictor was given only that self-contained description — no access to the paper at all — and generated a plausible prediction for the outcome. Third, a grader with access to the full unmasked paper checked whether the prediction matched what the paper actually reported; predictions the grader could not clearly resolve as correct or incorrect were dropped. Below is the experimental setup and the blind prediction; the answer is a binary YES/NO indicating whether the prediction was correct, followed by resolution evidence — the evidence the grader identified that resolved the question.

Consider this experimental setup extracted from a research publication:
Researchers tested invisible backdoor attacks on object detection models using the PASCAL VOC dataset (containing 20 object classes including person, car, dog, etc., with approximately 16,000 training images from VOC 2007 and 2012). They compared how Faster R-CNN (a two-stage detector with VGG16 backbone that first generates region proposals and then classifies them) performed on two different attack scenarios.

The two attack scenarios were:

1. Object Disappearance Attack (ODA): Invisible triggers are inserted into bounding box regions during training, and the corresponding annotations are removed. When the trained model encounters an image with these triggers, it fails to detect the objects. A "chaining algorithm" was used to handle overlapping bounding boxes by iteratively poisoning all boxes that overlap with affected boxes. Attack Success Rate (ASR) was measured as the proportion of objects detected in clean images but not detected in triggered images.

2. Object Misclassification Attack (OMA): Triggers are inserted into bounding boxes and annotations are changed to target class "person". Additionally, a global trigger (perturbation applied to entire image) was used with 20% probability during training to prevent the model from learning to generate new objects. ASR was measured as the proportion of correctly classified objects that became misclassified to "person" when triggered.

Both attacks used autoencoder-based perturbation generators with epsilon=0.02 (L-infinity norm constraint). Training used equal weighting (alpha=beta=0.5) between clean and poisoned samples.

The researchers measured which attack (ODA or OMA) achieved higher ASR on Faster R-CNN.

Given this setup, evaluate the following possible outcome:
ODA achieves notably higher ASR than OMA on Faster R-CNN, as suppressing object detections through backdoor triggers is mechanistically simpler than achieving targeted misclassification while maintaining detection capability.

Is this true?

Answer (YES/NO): NO